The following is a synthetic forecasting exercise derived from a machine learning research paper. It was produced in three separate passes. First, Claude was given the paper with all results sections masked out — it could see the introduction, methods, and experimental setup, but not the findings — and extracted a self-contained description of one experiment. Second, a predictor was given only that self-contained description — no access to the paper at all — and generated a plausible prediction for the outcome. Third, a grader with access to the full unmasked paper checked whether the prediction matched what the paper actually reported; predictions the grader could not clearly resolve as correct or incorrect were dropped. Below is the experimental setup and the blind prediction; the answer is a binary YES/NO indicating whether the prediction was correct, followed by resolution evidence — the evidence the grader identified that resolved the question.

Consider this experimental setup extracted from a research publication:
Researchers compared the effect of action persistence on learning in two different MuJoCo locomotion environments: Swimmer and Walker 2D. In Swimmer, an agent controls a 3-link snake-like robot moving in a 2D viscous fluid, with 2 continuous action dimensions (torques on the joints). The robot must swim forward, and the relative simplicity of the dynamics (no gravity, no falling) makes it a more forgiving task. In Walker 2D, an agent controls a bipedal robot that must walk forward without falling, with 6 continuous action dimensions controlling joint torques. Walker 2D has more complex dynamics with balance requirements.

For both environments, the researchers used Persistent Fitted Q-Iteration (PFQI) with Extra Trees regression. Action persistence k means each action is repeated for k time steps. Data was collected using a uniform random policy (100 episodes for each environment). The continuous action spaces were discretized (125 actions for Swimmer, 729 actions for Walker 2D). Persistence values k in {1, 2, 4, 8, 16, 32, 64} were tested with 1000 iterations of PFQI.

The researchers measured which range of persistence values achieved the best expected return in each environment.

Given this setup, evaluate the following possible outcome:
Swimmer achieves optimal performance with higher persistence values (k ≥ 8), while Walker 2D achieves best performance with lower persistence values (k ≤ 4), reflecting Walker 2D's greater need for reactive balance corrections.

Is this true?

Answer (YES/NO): NO